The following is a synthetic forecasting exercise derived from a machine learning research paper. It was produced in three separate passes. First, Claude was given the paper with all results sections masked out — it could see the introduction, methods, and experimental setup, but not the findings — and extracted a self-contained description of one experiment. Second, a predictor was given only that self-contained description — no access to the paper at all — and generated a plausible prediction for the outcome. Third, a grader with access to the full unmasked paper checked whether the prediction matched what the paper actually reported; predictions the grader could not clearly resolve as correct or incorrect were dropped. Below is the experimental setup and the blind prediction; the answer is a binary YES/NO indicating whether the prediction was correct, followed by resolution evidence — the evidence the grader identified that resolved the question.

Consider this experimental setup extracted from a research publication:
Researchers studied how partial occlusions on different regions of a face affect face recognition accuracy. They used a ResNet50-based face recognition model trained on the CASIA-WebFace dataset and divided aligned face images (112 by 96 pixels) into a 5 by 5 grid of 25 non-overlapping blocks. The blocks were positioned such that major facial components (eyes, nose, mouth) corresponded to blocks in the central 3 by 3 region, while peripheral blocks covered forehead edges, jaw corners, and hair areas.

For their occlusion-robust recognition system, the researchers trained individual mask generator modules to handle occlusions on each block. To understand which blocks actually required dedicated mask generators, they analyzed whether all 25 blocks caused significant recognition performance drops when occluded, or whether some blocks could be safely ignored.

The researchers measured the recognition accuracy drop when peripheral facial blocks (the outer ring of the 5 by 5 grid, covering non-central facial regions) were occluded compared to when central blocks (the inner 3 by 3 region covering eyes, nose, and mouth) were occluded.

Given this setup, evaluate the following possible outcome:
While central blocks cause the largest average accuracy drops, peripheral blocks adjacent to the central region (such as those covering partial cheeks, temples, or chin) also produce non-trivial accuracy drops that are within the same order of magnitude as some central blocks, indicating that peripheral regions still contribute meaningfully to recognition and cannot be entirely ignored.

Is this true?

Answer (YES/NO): NO